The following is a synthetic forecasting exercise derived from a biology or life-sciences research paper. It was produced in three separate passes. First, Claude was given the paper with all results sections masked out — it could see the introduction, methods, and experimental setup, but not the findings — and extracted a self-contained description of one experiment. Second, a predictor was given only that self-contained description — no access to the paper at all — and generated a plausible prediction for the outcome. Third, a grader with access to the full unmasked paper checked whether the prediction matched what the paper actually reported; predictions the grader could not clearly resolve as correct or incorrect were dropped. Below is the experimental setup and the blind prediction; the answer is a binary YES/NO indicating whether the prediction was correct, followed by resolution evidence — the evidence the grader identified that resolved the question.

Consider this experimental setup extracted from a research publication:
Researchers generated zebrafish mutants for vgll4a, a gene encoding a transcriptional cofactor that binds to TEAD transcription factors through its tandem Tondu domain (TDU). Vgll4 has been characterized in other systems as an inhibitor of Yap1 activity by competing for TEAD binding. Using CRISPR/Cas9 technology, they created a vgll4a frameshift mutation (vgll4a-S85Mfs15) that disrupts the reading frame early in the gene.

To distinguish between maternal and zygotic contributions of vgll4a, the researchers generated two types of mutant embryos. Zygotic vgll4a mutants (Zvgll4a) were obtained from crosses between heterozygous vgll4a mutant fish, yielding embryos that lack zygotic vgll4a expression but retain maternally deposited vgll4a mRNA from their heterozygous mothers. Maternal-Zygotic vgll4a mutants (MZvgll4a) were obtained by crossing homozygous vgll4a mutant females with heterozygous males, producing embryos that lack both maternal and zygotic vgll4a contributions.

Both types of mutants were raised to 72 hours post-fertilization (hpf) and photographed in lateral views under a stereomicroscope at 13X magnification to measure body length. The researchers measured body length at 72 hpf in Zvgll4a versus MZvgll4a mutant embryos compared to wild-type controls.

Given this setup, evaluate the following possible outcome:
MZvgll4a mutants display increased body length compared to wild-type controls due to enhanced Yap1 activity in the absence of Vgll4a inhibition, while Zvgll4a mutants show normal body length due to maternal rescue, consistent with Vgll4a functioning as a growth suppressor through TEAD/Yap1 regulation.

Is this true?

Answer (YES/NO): NO